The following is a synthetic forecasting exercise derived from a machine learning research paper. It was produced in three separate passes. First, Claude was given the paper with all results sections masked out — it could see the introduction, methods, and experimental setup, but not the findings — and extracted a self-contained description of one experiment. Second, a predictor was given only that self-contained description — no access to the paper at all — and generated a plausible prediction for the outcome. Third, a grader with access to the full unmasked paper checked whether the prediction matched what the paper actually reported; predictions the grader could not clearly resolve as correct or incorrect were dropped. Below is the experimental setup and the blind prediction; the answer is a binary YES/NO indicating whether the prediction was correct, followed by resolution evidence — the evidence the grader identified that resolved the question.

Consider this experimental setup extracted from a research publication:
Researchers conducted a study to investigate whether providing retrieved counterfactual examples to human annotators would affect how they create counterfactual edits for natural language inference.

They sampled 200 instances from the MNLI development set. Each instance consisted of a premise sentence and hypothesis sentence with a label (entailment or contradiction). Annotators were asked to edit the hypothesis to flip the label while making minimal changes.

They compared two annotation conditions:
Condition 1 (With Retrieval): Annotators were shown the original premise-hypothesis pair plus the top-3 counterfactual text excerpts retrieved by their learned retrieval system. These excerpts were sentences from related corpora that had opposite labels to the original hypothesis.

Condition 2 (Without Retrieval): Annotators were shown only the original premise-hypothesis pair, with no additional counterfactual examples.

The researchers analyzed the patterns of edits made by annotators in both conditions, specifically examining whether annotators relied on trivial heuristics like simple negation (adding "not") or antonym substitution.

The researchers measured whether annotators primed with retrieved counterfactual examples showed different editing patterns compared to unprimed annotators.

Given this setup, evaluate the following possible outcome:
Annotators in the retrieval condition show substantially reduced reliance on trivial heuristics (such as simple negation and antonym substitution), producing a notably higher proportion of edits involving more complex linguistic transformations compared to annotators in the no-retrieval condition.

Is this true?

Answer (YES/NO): YES